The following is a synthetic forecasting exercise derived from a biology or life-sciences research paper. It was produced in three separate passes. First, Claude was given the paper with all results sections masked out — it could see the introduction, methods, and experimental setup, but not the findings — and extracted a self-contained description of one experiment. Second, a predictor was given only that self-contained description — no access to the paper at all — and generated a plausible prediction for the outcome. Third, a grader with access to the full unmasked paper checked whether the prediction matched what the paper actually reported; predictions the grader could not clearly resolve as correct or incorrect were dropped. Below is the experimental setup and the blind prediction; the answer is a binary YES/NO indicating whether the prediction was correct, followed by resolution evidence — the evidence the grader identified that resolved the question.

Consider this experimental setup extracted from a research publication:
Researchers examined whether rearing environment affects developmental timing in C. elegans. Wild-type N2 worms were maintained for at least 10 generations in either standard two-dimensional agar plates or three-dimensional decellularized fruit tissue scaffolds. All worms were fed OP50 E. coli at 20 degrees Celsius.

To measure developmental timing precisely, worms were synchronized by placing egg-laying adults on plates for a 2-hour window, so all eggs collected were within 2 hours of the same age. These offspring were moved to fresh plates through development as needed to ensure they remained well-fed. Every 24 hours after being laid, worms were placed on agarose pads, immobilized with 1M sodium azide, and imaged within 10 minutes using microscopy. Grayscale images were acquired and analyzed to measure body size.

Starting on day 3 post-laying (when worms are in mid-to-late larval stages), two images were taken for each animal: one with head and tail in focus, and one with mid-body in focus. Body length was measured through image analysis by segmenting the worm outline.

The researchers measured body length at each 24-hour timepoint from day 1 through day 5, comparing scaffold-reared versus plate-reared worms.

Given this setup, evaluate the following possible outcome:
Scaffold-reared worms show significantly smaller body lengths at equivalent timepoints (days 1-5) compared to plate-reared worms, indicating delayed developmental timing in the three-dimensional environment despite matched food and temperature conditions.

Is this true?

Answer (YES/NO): NO